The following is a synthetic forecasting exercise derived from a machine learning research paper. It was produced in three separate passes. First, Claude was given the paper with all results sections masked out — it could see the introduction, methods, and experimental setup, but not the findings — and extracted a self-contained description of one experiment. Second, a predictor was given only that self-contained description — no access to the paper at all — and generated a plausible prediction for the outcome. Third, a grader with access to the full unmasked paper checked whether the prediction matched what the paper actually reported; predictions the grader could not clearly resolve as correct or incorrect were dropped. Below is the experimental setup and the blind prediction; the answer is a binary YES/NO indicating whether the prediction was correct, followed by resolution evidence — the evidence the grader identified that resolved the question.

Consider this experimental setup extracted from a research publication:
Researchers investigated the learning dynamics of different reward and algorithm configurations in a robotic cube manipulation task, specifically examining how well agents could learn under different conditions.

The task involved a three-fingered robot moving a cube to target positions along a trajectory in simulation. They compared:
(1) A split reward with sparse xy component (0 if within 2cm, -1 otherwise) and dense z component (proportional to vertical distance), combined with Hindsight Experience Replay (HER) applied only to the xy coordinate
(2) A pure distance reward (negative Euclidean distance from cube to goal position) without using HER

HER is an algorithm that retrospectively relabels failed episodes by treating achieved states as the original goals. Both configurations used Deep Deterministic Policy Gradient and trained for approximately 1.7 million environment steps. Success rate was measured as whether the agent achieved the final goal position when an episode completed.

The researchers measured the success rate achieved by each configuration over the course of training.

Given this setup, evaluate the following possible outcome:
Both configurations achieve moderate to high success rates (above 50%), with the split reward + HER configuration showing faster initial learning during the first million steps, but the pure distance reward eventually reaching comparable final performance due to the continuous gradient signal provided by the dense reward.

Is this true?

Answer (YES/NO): NO